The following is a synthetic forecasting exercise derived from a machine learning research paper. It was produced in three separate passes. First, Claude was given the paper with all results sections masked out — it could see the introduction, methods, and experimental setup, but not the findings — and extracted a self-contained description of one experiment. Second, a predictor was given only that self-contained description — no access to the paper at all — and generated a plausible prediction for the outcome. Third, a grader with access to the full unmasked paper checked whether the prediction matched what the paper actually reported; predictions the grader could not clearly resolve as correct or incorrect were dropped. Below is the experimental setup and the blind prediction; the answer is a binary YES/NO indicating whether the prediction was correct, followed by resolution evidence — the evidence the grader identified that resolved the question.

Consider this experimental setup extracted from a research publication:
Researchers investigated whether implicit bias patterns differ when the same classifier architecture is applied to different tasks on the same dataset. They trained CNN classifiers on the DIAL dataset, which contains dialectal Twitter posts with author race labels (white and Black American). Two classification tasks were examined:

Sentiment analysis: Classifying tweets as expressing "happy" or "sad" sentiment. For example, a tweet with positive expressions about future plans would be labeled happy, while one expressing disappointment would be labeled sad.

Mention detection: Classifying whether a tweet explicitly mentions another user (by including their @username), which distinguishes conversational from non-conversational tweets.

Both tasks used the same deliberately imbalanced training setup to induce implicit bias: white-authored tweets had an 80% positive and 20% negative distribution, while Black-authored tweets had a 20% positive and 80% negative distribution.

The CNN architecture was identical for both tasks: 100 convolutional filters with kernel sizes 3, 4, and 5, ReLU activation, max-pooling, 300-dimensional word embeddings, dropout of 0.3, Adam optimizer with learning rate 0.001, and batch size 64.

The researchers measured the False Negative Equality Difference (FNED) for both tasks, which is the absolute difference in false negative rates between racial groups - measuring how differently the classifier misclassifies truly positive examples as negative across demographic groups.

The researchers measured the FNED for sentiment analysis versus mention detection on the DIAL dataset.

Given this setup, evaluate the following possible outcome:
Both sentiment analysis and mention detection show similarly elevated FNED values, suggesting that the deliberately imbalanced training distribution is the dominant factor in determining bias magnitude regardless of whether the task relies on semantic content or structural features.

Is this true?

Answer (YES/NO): NO